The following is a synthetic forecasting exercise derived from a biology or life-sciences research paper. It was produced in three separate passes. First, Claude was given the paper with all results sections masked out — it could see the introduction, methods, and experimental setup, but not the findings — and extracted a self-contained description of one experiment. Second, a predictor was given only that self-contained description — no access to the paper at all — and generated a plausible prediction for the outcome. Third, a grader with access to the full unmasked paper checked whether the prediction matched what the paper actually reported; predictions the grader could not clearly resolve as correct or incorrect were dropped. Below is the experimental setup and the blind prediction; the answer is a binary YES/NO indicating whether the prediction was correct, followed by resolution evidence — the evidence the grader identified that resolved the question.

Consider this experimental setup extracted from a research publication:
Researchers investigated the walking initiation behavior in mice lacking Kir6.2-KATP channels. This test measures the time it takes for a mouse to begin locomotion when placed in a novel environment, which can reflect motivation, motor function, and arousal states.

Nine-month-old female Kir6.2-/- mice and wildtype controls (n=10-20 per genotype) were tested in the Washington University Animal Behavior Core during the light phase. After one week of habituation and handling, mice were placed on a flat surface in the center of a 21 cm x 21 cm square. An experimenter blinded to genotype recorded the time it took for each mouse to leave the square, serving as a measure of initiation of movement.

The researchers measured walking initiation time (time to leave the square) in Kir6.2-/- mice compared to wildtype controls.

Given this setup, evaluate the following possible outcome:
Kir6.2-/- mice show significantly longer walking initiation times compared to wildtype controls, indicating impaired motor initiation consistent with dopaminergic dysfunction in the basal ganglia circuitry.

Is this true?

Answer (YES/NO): NO